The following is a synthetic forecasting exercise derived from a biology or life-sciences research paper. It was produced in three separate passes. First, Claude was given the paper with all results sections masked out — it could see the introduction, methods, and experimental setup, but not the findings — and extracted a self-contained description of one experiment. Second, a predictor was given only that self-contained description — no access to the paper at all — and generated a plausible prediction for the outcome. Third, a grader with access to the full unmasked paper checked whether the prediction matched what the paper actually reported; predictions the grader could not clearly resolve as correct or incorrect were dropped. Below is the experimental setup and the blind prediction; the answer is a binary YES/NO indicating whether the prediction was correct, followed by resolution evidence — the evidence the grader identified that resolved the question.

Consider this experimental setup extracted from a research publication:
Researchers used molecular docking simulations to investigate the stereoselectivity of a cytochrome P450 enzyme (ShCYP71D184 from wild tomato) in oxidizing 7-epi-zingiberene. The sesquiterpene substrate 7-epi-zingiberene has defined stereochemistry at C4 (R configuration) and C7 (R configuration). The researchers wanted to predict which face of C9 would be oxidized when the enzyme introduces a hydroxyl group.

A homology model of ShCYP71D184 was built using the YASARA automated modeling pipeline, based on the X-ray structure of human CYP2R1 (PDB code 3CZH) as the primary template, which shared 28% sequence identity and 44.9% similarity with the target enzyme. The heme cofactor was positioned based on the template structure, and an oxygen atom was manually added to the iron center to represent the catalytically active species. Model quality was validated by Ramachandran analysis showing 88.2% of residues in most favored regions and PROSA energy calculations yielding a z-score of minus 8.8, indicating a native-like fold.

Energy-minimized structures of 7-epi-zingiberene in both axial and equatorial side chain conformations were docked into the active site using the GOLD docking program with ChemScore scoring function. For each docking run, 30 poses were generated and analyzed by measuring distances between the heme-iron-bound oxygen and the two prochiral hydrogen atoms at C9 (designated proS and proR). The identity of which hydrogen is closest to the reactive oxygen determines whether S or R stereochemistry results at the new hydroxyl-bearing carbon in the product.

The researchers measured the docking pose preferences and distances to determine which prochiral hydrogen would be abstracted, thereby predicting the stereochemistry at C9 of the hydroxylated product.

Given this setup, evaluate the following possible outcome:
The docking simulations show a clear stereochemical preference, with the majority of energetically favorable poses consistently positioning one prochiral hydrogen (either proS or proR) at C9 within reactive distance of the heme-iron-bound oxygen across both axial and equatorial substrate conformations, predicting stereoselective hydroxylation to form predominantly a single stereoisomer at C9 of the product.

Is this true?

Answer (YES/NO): YES